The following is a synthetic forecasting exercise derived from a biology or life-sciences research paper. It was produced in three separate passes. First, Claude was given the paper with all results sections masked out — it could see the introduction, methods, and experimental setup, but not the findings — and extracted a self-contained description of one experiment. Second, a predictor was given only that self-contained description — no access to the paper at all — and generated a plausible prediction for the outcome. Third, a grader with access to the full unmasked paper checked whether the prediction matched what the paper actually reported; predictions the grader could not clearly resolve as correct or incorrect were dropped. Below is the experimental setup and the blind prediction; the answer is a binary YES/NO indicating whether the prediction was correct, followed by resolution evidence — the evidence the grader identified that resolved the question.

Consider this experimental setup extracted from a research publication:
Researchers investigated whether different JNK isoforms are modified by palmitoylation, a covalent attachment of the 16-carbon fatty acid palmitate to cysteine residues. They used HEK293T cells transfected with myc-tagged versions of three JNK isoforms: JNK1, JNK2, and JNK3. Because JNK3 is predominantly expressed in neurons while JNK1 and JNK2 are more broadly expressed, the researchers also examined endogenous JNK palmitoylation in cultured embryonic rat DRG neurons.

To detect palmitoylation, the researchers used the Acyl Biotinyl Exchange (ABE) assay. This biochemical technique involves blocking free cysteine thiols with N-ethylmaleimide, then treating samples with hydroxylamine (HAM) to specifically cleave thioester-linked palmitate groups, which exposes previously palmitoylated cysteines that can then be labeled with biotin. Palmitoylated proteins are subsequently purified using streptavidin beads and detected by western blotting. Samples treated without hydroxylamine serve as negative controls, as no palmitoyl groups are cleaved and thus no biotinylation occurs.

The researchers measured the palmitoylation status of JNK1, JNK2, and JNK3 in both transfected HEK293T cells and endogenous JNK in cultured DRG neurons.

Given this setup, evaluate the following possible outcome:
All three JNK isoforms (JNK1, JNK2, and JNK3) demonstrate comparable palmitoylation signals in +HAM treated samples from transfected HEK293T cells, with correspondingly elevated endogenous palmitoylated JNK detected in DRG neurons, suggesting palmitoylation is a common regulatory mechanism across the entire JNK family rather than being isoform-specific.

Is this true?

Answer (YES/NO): NO